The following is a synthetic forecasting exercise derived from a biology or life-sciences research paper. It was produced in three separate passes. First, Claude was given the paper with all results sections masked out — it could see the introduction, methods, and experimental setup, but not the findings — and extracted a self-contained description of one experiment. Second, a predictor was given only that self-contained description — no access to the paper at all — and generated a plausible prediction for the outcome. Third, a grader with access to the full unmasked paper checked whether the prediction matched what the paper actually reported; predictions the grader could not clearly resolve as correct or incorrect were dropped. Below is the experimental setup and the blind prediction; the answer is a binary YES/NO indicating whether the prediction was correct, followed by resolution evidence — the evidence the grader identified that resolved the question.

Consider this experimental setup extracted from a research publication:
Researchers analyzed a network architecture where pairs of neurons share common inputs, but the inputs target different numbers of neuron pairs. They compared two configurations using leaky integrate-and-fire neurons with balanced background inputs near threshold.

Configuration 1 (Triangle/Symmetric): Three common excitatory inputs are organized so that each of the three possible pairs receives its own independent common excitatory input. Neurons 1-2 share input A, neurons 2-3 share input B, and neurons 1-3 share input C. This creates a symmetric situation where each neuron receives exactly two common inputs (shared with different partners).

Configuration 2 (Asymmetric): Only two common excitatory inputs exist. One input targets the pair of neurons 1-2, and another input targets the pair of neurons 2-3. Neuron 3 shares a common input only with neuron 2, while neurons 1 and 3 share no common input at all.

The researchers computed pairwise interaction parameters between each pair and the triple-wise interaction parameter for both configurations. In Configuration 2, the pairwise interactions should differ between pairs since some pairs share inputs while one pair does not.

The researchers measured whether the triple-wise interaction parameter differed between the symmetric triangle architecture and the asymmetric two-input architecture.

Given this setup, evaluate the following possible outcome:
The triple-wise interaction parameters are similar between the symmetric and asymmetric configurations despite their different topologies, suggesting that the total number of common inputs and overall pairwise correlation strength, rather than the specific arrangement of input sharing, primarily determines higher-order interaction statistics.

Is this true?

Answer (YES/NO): NO